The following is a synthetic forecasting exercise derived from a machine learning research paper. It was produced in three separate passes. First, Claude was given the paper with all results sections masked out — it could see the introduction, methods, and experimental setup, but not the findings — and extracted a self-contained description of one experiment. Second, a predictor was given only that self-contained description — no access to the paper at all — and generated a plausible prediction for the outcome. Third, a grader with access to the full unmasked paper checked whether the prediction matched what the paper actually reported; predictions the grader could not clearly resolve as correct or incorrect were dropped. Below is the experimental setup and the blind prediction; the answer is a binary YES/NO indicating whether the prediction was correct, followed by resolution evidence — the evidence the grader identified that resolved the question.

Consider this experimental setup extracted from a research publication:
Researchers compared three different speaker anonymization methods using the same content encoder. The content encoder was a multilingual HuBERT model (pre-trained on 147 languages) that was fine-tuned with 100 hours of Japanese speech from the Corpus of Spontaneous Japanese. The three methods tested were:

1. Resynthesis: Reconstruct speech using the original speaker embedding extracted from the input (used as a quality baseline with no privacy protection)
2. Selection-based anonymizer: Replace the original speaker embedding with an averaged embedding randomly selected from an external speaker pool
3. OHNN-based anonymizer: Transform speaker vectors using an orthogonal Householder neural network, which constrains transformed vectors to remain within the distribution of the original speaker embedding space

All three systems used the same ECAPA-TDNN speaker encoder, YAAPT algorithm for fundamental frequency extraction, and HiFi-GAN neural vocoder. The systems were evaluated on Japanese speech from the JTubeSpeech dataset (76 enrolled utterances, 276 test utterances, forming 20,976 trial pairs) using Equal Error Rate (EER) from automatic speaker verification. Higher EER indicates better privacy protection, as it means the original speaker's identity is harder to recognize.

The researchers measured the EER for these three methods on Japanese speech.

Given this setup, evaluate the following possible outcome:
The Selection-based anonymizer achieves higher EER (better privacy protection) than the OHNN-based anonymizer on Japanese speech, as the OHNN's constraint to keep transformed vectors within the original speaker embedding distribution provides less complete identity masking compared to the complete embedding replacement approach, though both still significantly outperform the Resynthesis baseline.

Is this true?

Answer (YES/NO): YES